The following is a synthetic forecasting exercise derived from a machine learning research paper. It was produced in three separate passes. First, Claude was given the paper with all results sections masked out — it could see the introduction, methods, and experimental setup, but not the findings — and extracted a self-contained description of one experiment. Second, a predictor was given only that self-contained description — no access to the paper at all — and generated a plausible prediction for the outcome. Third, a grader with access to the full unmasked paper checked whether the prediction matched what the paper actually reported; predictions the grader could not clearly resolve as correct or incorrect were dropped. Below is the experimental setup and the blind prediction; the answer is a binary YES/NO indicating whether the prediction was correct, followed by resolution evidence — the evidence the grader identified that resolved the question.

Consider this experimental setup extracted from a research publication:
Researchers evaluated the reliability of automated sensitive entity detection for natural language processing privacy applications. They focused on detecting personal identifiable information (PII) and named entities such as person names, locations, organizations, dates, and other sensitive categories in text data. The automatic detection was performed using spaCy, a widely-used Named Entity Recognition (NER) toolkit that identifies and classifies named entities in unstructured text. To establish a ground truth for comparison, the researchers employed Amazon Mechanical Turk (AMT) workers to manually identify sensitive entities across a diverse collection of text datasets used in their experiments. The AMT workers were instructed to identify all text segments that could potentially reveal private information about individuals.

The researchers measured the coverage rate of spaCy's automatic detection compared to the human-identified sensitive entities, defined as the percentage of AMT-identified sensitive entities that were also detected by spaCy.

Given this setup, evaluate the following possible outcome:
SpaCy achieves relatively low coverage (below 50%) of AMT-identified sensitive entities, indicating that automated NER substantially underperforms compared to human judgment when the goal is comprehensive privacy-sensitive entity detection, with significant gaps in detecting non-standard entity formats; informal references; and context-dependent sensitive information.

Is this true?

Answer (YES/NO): NO